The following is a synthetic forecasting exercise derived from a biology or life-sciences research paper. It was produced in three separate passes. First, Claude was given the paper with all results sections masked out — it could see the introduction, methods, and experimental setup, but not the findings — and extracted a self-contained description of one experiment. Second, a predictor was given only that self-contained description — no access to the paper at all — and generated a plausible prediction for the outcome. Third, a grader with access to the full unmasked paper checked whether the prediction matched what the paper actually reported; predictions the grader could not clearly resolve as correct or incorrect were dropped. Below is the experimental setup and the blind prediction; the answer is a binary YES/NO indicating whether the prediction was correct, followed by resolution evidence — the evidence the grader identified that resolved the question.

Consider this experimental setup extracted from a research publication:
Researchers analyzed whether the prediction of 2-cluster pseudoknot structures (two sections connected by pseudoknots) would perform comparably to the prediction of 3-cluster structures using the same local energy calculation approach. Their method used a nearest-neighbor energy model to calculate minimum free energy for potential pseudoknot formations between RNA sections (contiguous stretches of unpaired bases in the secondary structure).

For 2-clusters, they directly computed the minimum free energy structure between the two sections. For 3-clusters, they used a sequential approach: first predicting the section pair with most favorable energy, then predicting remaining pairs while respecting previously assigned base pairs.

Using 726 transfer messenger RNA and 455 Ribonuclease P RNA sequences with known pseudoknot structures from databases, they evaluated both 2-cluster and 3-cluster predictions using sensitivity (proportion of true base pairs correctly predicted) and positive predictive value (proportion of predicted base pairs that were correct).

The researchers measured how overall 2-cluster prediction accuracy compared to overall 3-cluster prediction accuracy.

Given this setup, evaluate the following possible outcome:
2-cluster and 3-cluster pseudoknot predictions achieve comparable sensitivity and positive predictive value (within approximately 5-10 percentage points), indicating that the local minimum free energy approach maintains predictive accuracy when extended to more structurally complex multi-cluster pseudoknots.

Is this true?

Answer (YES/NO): NO